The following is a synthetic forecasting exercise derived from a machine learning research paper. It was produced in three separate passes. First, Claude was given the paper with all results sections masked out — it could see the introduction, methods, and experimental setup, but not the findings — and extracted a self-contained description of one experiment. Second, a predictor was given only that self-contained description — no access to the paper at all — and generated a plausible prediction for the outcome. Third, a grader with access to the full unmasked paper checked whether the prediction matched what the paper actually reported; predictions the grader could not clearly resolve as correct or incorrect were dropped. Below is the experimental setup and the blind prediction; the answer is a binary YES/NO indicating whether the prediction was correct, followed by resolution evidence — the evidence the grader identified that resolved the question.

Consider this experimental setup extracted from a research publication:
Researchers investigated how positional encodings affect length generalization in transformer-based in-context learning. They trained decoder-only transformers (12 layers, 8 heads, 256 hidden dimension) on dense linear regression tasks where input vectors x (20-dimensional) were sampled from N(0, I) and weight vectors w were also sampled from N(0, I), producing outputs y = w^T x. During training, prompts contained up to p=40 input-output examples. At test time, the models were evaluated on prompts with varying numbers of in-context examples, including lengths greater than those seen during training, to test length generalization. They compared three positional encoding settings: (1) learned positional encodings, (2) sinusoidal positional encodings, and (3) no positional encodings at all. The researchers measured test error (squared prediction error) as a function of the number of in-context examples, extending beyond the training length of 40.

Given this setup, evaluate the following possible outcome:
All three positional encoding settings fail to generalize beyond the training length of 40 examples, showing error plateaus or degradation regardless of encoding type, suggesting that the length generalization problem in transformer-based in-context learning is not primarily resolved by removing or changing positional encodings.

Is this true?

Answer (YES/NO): NO